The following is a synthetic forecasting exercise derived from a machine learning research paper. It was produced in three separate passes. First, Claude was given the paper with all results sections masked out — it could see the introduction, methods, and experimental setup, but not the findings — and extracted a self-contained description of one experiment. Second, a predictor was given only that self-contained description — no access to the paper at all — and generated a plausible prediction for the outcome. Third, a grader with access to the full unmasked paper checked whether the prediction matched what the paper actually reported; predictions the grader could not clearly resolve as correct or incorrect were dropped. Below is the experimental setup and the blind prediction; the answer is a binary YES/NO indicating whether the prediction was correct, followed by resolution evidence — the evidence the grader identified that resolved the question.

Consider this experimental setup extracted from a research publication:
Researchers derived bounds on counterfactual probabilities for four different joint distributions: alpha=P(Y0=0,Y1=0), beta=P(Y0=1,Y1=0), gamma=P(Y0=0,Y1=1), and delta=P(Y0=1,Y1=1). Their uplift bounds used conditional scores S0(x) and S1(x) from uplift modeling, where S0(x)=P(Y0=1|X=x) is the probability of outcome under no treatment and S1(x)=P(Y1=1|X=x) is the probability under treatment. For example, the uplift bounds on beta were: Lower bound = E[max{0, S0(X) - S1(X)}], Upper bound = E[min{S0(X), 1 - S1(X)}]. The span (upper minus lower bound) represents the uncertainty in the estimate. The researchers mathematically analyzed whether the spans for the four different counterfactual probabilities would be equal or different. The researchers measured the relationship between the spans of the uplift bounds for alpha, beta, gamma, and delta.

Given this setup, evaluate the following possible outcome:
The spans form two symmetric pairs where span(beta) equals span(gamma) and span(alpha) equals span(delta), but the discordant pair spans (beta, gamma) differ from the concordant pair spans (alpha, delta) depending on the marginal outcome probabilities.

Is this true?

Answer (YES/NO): NO